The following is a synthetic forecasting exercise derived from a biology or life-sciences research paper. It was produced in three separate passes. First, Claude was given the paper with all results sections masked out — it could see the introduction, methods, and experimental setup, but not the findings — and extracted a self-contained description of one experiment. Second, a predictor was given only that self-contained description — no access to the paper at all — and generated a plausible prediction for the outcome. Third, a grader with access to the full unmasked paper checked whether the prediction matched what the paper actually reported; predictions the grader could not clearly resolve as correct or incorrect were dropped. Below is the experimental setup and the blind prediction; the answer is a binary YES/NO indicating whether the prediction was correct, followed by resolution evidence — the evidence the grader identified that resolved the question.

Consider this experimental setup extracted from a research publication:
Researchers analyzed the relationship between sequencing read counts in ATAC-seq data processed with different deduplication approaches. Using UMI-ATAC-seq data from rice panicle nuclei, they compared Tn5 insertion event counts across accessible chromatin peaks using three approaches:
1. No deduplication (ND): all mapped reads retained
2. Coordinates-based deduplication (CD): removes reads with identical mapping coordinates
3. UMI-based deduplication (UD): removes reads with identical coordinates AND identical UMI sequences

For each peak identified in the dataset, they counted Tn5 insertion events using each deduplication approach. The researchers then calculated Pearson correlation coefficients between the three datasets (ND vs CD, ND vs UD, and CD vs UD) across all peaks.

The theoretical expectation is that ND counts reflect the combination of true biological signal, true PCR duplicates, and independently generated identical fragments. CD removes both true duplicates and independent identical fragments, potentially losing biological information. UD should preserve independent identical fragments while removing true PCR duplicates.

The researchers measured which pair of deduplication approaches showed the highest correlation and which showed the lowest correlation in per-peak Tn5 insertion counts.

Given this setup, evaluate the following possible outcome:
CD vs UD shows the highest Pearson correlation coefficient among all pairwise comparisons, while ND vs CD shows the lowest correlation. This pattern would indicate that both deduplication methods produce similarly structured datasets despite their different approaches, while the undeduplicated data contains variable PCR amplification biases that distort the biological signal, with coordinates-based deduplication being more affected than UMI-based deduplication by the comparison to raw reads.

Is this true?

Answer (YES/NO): NO